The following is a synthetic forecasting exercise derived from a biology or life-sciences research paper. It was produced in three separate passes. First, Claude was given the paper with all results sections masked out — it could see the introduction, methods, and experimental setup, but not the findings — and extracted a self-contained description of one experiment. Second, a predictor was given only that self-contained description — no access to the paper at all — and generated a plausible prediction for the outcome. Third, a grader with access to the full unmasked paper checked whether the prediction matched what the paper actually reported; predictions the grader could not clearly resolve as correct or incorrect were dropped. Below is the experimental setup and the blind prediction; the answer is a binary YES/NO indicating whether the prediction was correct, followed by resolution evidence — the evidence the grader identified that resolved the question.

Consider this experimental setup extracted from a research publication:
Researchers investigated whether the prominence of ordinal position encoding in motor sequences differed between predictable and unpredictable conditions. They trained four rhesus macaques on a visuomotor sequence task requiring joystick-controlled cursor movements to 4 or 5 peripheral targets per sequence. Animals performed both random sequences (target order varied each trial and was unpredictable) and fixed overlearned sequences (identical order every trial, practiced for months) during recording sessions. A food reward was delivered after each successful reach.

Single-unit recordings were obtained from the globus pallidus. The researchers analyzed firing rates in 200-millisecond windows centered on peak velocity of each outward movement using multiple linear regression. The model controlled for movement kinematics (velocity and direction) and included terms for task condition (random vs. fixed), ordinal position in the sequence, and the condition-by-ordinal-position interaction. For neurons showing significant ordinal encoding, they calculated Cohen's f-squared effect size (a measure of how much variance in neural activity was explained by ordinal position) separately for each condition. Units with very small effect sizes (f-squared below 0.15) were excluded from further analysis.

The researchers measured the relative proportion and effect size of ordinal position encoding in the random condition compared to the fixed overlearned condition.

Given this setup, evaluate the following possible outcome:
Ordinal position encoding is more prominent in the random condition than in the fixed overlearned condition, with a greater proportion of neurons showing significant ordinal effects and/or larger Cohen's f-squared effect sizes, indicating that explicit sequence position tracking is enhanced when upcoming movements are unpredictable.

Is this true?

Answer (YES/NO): NO